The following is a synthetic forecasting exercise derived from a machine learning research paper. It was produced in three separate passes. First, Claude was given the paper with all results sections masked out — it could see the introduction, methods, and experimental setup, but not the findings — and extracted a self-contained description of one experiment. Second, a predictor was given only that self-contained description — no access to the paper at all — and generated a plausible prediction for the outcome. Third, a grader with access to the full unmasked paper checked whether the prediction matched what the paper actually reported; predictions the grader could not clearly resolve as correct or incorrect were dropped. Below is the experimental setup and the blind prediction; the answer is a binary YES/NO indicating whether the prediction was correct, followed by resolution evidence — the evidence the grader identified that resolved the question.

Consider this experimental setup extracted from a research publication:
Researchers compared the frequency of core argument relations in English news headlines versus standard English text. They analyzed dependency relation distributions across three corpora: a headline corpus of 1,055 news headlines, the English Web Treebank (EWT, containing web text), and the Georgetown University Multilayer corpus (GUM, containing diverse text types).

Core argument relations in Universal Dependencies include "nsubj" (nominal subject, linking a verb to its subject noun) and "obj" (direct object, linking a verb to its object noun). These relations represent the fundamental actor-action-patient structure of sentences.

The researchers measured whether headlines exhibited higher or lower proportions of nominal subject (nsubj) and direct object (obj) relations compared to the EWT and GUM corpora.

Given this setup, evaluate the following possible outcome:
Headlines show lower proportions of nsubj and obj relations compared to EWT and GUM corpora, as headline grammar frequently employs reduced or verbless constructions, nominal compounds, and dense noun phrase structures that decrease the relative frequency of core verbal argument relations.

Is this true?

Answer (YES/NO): NO